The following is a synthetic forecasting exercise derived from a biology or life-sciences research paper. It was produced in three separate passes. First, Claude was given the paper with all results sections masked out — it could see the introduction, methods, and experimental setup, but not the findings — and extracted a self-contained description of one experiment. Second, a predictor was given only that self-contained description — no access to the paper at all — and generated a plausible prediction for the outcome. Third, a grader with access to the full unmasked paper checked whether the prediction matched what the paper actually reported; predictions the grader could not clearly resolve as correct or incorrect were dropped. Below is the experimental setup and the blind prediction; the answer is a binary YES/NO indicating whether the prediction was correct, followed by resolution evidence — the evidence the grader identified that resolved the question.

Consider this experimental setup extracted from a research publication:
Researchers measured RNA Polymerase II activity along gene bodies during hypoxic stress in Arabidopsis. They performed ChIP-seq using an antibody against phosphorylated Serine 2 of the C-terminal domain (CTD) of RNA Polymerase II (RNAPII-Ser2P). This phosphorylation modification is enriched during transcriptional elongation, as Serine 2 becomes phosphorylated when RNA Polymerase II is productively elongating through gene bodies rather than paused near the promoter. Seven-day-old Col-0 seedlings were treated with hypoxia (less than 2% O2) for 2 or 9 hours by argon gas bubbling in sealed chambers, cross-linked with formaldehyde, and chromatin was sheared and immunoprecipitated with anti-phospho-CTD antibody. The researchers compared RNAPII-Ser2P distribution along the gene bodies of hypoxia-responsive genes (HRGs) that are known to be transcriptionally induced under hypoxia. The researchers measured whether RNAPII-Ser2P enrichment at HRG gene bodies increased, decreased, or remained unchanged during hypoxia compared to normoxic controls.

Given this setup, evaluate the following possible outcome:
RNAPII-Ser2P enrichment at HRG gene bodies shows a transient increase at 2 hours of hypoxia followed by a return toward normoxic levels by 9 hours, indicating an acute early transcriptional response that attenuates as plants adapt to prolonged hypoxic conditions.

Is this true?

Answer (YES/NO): NO